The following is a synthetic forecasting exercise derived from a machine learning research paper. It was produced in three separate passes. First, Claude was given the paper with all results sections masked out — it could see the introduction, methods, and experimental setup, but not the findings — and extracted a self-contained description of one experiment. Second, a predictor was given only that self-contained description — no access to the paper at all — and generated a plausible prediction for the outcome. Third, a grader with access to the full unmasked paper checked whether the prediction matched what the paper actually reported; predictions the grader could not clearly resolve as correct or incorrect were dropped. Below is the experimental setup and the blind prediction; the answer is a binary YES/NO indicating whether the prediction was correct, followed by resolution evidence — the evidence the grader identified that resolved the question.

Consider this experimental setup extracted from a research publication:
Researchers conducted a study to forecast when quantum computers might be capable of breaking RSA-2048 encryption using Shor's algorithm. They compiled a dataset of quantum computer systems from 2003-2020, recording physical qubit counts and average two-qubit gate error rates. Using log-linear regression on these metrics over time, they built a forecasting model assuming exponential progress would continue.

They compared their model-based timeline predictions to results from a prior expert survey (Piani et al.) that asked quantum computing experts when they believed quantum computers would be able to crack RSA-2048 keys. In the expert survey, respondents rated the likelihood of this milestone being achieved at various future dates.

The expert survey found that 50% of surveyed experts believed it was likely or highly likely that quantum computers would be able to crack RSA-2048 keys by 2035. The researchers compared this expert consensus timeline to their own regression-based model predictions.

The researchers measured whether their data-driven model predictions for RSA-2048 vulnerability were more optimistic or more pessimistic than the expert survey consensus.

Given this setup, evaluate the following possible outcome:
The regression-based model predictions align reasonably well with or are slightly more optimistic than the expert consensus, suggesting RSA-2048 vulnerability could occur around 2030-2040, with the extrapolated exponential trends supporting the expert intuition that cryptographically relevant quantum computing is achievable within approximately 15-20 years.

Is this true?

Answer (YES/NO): NO